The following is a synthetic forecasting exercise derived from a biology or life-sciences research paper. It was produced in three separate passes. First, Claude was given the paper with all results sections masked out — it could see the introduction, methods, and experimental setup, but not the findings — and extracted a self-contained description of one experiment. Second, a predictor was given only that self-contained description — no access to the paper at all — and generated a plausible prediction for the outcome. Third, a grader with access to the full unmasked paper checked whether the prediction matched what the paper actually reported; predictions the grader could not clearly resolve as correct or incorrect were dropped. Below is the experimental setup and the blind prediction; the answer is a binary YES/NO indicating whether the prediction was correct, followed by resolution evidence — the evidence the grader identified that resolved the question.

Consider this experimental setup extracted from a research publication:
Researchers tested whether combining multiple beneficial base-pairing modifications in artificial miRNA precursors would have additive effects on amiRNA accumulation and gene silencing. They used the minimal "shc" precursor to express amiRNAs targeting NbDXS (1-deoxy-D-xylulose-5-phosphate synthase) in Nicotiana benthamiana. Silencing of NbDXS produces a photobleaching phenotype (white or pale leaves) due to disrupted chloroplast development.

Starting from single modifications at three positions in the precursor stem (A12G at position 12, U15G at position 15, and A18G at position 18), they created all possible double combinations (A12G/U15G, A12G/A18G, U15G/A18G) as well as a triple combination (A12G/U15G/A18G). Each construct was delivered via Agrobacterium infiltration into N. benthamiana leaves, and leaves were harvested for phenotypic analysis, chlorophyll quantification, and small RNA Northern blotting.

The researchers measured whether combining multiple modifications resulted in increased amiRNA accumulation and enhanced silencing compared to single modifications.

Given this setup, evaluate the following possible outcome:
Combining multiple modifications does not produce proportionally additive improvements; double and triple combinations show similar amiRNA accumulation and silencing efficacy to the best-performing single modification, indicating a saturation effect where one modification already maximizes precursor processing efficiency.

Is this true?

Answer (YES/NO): YES